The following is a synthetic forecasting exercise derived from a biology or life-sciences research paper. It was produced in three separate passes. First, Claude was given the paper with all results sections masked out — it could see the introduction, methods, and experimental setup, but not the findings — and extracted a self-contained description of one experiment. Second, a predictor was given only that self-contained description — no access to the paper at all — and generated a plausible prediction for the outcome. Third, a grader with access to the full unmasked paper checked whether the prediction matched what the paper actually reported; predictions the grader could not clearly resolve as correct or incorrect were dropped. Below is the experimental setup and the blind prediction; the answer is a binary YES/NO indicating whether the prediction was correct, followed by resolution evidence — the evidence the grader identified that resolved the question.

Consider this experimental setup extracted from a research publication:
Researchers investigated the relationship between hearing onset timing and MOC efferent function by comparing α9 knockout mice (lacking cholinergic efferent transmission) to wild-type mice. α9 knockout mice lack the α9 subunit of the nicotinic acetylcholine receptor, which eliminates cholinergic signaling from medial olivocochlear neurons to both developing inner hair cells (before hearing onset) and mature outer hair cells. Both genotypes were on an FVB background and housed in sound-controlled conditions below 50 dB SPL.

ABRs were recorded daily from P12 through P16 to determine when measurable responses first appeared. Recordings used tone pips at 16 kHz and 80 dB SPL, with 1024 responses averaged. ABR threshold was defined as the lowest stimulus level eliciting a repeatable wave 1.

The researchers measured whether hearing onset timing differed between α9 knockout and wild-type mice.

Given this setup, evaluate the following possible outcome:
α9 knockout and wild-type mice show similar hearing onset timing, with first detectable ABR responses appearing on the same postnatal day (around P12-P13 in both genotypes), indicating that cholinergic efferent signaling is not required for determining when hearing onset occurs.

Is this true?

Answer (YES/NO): NO